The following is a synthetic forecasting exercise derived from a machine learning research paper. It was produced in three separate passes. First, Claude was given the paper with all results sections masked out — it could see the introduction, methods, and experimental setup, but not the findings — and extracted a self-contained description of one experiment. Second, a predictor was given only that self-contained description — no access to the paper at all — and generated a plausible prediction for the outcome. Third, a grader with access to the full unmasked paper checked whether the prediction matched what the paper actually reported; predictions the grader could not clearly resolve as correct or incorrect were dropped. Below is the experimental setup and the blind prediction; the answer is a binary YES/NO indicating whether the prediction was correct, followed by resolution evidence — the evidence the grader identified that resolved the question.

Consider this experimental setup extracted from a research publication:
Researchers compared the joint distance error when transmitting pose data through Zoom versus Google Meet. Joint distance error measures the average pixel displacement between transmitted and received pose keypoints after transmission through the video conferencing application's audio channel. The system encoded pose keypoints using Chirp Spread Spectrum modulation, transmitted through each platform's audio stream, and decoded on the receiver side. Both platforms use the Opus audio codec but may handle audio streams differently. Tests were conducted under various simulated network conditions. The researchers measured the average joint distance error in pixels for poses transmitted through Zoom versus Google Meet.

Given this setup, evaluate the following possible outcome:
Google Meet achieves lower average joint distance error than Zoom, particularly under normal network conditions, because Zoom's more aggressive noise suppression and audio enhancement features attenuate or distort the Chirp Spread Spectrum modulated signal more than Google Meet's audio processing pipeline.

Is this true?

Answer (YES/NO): NO